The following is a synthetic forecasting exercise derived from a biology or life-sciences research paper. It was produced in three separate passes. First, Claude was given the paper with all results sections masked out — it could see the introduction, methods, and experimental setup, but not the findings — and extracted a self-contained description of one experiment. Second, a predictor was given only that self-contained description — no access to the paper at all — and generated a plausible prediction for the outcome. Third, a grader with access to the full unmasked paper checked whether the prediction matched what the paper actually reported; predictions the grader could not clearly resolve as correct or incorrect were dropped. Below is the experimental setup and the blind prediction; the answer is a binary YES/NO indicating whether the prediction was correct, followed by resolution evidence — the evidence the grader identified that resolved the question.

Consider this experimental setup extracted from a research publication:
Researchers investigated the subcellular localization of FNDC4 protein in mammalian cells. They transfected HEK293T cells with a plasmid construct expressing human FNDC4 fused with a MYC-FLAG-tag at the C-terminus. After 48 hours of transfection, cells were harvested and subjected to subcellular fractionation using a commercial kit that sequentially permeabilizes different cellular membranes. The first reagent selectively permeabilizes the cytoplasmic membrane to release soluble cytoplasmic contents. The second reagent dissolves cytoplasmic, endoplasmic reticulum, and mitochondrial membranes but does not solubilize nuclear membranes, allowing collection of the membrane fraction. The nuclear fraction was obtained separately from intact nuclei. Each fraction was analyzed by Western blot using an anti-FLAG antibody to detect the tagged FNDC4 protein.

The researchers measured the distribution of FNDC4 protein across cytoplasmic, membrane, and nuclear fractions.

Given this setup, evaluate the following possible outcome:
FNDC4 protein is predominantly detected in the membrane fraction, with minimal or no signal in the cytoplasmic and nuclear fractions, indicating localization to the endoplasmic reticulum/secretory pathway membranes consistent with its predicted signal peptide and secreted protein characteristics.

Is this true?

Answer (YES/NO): NO